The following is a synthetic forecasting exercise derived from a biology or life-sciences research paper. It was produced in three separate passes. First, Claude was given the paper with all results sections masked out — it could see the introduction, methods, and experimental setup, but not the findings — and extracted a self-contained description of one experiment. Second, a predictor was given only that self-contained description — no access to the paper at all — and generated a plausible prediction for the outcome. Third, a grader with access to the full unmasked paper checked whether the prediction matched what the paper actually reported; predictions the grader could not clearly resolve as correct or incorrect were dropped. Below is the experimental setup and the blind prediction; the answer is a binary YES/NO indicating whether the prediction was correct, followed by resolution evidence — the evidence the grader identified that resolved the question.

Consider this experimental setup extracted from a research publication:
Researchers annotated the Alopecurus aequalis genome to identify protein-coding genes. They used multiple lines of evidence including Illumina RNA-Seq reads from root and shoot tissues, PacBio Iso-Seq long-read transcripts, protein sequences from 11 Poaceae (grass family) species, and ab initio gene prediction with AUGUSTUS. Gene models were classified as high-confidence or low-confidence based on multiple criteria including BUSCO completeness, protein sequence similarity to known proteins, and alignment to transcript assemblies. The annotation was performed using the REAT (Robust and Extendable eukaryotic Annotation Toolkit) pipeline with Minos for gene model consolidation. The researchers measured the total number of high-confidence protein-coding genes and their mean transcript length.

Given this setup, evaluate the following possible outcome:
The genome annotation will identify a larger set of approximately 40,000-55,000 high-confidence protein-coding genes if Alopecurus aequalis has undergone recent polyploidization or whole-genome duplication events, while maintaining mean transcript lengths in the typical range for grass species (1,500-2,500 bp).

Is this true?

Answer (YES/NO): NO